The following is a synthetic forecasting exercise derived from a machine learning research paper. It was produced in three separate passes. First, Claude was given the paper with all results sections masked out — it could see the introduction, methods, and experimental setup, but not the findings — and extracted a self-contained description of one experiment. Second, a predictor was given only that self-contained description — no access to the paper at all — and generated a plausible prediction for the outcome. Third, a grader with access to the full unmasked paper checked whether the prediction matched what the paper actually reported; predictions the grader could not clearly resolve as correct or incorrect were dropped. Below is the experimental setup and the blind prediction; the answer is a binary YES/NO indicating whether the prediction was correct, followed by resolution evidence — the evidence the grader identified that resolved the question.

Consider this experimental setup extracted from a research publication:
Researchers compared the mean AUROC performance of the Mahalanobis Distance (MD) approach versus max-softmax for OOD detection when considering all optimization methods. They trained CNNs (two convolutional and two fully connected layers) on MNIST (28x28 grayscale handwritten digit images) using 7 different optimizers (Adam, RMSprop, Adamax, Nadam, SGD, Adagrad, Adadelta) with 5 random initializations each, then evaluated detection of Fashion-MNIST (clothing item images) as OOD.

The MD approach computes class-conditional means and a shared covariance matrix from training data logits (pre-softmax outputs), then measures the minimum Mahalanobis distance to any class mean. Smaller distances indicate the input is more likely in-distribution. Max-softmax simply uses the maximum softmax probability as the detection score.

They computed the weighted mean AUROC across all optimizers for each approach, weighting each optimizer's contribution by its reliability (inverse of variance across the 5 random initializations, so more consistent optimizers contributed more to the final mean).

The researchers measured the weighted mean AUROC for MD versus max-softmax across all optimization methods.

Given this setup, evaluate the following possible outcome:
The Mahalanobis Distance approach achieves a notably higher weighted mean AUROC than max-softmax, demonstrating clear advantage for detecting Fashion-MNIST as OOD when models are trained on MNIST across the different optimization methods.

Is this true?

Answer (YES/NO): NO